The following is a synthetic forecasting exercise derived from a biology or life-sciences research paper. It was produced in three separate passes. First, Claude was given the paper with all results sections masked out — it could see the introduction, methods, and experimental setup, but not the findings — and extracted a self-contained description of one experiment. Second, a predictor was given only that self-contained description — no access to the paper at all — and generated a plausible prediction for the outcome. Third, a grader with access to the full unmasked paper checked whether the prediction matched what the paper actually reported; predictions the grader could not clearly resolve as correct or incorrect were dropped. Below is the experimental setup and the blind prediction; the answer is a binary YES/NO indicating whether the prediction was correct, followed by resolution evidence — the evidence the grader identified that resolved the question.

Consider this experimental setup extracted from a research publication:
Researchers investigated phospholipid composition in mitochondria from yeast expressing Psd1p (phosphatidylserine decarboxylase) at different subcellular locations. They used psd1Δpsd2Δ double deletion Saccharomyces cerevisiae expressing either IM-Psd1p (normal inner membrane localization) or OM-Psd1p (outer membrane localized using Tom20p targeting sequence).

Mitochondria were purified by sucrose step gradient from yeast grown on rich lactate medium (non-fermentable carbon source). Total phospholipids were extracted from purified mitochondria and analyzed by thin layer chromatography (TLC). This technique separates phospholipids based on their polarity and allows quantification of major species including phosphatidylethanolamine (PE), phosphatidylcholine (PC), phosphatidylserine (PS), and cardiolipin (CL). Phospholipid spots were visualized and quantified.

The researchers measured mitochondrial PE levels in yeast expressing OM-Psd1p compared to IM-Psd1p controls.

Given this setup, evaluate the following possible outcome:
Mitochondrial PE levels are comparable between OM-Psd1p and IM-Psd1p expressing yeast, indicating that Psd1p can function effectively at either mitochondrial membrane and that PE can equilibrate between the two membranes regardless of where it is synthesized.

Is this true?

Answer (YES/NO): NO